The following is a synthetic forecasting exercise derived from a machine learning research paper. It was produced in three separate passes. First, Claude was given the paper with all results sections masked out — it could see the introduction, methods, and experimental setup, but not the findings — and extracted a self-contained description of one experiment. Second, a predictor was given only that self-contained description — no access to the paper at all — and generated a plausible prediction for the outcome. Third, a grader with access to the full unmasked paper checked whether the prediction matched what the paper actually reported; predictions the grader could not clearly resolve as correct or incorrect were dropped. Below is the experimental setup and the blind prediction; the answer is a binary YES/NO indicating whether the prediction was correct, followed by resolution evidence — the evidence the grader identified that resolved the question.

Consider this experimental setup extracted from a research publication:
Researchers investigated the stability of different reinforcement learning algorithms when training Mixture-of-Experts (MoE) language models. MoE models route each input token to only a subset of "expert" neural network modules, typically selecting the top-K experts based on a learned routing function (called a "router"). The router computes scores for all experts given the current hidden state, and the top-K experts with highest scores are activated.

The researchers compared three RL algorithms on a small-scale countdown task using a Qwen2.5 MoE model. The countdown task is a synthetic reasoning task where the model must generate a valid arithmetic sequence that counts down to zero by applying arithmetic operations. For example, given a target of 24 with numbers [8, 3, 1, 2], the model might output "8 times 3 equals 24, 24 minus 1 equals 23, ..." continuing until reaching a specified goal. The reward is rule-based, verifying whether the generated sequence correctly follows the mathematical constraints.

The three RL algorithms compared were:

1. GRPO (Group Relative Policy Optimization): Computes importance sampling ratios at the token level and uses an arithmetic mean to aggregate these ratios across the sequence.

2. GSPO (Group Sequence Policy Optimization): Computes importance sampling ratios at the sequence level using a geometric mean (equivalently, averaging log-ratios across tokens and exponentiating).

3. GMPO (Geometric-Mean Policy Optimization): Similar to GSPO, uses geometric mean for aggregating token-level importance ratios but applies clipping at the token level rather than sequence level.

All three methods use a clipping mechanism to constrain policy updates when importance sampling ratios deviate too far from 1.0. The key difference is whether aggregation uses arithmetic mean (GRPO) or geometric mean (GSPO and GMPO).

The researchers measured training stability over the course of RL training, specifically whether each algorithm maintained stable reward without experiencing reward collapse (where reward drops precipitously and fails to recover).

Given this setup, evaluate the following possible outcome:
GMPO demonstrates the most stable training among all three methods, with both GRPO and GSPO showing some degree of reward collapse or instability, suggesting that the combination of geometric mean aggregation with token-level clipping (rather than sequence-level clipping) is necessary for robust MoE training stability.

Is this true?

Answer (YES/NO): NO